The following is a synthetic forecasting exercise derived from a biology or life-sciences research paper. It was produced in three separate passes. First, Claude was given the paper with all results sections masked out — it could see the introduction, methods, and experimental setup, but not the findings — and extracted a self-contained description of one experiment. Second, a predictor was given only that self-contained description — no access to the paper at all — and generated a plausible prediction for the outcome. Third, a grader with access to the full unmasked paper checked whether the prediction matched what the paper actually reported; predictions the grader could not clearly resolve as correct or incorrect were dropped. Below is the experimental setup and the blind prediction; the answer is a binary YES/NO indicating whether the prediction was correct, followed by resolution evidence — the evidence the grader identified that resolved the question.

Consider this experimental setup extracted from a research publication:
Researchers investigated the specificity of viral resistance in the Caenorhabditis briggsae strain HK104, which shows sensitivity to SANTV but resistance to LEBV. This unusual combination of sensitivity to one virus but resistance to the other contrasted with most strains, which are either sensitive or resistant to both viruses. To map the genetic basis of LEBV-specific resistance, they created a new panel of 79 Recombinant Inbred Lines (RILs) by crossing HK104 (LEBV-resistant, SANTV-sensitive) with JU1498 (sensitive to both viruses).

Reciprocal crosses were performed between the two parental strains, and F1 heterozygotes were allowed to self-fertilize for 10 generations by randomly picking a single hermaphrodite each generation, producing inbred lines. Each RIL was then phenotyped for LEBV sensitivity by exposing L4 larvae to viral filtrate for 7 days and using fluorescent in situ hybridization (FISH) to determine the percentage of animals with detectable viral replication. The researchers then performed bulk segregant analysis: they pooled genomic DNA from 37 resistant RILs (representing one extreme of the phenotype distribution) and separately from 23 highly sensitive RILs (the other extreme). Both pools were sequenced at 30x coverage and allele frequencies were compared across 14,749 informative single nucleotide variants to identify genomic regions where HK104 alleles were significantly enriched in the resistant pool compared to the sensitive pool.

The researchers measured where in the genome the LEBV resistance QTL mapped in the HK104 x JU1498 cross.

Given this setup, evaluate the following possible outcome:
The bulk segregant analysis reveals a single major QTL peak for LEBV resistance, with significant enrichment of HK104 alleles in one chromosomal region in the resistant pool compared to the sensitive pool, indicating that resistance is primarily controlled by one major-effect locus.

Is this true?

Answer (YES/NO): YES